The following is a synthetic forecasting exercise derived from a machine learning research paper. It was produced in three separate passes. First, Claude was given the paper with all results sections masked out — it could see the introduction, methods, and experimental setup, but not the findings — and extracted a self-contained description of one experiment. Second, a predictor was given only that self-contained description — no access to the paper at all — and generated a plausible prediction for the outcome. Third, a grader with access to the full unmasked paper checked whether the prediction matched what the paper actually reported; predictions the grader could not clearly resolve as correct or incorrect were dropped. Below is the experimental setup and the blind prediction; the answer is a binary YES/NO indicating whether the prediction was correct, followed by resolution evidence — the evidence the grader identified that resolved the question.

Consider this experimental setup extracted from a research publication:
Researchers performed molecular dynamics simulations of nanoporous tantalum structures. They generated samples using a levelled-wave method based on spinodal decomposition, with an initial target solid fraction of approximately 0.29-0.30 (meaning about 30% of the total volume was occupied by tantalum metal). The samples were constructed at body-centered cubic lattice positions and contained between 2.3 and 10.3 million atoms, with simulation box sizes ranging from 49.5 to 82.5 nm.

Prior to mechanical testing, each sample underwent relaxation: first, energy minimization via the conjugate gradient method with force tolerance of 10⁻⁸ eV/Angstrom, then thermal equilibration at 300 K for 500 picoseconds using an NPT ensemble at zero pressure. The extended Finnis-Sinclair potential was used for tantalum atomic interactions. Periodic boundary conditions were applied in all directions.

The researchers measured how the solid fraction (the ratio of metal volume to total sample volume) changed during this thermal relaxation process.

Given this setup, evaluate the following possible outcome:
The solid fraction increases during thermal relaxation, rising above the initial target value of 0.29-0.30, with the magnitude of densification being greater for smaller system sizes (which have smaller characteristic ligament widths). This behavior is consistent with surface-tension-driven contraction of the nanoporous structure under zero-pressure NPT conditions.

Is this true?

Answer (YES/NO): YES